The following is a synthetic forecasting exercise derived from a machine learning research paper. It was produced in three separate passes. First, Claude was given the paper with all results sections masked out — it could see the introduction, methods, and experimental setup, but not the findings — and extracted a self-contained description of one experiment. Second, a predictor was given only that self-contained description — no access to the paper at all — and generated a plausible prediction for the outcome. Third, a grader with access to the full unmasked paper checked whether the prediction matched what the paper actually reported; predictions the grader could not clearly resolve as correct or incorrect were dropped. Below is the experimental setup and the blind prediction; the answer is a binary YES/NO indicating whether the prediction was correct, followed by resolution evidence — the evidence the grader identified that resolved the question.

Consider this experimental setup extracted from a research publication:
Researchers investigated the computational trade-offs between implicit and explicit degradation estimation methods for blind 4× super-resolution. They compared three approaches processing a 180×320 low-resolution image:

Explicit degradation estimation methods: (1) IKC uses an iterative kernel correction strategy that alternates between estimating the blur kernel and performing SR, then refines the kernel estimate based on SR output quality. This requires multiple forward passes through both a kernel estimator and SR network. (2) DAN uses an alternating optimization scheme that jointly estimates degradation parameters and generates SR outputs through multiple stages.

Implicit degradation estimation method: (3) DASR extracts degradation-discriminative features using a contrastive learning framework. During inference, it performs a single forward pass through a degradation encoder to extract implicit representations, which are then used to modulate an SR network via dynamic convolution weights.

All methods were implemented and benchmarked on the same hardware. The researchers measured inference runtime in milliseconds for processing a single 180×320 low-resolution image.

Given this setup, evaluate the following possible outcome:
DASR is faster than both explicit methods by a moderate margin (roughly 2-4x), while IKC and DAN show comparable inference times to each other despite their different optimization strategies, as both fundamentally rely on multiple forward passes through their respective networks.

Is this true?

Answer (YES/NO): NO